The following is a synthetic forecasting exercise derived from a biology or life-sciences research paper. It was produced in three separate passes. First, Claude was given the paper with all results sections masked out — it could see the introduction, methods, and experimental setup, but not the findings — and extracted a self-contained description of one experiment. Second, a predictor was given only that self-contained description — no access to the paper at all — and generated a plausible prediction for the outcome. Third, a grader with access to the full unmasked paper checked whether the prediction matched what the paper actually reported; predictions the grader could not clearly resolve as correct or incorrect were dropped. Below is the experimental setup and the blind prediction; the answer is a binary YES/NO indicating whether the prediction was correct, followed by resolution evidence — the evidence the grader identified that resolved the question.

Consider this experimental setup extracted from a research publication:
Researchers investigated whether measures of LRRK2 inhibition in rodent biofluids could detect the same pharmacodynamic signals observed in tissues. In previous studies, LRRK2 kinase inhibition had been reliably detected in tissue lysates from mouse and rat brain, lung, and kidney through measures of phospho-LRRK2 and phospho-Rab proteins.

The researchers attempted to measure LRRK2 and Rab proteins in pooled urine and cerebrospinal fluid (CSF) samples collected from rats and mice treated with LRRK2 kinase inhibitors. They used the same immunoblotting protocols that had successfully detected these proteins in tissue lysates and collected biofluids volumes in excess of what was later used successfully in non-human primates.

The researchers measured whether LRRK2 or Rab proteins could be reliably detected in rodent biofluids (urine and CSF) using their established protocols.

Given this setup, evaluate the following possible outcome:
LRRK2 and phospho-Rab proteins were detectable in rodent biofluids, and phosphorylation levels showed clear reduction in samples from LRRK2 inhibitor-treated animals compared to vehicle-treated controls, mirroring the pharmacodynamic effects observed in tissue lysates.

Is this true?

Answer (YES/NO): NO